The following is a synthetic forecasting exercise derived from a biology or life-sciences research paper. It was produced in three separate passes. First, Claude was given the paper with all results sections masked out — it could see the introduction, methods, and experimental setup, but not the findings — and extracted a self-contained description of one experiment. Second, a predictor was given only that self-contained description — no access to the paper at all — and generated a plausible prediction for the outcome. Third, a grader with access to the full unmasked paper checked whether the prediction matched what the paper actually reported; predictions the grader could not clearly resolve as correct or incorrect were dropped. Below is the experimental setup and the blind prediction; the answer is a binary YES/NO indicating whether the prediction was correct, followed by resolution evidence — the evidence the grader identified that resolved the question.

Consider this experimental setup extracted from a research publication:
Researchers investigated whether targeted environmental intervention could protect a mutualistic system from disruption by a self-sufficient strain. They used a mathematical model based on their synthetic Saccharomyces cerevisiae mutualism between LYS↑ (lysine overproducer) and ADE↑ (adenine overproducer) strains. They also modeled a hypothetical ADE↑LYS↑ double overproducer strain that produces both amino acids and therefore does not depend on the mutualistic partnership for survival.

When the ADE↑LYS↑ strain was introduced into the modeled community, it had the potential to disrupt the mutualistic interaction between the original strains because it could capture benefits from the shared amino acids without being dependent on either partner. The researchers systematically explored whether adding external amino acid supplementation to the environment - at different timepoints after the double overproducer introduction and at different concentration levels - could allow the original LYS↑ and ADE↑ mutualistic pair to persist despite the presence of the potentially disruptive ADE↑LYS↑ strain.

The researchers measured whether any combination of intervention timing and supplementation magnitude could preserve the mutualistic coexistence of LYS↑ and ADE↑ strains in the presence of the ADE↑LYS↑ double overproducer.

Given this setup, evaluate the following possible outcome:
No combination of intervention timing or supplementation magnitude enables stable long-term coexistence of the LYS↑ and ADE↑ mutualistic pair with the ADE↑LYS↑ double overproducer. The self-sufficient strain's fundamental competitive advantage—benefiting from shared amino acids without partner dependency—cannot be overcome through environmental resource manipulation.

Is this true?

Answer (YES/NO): NO